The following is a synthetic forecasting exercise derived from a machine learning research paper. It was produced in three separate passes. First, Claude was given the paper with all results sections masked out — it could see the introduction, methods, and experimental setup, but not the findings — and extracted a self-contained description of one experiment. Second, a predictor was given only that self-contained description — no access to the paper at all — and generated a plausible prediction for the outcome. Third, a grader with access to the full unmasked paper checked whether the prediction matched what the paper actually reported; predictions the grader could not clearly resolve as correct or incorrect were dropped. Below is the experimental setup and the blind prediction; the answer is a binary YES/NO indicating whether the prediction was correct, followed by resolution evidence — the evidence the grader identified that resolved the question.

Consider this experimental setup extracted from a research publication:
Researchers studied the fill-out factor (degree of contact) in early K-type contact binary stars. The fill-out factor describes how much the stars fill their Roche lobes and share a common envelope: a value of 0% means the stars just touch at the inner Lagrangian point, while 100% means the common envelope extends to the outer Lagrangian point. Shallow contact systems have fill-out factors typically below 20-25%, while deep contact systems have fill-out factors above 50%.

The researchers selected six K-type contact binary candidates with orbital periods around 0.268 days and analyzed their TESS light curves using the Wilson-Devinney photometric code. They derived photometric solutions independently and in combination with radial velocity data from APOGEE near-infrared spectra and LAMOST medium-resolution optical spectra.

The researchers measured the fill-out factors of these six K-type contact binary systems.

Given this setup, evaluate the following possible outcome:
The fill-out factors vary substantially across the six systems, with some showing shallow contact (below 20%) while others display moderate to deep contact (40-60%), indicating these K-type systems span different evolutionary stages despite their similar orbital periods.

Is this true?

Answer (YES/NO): NO